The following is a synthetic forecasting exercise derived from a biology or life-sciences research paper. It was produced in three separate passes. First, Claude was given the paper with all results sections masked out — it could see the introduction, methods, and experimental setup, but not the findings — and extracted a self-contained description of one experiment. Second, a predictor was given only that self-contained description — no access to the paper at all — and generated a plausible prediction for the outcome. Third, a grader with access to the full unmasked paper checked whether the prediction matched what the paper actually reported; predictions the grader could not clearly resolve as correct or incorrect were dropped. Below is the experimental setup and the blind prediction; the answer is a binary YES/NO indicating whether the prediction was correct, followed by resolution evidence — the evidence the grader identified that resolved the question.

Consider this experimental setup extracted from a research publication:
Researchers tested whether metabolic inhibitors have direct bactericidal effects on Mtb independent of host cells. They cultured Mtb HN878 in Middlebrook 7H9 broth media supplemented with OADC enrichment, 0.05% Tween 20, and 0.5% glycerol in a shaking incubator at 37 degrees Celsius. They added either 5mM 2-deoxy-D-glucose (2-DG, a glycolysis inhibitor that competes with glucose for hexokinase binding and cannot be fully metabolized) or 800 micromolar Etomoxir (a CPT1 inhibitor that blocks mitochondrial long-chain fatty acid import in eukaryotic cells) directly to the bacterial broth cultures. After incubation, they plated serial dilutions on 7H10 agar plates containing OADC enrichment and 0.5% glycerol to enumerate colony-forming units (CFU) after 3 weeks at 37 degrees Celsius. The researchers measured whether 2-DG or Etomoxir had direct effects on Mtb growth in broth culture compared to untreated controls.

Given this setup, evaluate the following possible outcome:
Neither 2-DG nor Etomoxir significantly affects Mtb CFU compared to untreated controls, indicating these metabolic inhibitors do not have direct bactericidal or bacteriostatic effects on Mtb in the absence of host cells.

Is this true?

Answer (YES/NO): NO